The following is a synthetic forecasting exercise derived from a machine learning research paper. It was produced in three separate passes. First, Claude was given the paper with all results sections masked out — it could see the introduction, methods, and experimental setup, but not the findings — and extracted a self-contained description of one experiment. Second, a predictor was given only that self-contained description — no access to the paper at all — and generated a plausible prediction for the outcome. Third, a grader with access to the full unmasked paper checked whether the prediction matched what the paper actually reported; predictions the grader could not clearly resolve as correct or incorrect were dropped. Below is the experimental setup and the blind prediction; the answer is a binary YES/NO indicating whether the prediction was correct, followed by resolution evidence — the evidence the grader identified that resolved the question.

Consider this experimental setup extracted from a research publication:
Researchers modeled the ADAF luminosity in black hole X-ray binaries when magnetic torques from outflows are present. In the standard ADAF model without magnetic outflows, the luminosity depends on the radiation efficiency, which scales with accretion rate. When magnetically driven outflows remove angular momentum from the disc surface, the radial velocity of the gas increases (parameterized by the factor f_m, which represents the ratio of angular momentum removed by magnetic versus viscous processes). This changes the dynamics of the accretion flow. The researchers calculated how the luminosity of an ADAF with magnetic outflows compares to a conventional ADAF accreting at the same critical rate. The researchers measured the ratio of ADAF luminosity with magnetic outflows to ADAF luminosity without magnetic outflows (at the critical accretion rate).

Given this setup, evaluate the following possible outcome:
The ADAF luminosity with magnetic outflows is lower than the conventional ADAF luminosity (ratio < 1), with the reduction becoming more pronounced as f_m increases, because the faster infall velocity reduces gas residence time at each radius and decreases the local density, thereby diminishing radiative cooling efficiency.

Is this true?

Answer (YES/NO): NO